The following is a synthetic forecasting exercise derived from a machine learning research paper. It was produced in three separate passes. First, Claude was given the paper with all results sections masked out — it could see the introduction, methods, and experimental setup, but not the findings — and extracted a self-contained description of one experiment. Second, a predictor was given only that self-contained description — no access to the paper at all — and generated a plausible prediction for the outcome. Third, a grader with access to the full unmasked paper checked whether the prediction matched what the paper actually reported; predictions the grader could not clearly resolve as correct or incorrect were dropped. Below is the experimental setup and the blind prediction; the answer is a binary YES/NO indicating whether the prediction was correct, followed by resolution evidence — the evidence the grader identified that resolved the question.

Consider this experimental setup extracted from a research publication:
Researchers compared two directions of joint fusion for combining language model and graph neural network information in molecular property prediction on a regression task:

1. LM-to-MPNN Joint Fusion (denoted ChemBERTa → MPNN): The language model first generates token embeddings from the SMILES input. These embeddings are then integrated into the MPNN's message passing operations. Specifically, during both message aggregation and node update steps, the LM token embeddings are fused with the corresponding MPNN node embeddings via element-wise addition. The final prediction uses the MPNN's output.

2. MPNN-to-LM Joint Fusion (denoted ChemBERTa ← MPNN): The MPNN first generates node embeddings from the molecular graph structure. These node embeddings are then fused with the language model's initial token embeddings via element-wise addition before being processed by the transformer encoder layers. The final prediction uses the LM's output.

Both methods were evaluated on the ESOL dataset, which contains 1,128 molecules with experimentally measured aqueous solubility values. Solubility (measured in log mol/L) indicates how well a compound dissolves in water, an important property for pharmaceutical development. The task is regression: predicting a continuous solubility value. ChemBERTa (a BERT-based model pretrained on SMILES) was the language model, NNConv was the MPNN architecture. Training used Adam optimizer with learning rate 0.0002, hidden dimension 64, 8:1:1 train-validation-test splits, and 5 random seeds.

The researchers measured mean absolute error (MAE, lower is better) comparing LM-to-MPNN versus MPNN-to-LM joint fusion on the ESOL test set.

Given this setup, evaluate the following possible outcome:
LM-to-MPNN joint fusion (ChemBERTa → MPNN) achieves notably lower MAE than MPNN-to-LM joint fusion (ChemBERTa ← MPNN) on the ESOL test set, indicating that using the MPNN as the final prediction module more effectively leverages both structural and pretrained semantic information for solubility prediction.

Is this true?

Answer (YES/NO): NO